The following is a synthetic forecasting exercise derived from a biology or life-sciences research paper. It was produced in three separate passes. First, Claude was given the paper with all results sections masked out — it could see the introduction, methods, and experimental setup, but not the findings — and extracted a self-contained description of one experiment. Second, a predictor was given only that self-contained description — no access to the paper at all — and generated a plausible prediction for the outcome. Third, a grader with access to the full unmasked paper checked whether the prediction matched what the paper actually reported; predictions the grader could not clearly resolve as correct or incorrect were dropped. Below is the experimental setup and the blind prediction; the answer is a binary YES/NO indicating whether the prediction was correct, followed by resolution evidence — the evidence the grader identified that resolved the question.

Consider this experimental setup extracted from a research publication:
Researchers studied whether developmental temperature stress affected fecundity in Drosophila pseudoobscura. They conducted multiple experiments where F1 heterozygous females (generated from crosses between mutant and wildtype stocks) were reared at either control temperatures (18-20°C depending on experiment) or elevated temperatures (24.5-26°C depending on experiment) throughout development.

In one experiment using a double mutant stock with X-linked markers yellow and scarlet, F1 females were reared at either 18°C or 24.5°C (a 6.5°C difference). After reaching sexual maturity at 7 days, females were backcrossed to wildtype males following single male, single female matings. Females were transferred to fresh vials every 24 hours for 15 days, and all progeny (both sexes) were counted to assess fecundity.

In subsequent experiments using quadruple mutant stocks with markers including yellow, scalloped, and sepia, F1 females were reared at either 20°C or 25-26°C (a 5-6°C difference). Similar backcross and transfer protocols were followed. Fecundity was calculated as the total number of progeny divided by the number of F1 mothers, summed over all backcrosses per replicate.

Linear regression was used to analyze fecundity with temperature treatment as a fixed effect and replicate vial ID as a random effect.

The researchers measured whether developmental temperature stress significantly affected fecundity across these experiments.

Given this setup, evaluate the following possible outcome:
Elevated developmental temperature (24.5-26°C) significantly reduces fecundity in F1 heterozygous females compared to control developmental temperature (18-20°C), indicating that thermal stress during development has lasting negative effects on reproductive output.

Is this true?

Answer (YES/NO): NO